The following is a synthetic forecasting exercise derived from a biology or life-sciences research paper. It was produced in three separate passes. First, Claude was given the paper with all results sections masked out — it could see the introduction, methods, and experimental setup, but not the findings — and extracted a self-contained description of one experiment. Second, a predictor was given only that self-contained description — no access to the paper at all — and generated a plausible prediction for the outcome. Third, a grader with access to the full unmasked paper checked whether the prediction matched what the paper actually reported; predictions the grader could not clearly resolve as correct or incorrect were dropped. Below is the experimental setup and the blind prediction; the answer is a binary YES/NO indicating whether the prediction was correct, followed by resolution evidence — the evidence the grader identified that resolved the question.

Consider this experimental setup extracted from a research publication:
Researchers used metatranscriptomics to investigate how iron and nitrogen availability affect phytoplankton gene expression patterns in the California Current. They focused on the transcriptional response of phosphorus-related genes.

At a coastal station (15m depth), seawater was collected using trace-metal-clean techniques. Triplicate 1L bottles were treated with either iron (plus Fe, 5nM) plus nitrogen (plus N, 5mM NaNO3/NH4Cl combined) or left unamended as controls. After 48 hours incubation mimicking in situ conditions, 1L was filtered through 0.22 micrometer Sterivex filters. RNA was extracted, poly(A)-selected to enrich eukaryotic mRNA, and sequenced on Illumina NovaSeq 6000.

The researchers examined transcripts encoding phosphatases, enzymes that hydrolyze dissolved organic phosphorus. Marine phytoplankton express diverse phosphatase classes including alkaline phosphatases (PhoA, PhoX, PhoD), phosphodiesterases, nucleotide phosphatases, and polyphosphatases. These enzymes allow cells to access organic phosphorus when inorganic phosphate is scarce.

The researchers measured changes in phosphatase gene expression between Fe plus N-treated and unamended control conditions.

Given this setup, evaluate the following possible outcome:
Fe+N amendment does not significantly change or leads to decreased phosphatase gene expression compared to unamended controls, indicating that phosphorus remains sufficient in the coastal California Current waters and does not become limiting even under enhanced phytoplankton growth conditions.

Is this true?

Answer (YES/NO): NO